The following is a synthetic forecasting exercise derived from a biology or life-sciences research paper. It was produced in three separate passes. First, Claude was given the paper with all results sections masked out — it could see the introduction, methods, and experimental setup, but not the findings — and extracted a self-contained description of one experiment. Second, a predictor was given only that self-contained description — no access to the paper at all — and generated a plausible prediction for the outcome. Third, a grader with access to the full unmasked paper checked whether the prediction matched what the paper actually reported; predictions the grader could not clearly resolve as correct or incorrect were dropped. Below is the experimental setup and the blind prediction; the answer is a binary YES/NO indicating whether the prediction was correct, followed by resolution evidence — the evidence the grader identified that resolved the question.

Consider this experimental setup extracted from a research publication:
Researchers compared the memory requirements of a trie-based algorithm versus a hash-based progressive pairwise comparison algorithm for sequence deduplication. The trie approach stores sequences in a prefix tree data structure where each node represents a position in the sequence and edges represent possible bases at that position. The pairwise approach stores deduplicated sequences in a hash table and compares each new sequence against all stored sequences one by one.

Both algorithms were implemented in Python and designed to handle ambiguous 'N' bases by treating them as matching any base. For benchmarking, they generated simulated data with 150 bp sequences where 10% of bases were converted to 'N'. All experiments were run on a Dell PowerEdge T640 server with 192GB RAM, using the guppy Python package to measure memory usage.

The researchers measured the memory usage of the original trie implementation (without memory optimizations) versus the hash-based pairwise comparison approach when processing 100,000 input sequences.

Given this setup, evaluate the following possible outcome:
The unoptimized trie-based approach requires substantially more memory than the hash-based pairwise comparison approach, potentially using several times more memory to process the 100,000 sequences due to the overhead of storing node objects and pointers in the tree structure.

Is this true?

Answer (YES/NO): YES